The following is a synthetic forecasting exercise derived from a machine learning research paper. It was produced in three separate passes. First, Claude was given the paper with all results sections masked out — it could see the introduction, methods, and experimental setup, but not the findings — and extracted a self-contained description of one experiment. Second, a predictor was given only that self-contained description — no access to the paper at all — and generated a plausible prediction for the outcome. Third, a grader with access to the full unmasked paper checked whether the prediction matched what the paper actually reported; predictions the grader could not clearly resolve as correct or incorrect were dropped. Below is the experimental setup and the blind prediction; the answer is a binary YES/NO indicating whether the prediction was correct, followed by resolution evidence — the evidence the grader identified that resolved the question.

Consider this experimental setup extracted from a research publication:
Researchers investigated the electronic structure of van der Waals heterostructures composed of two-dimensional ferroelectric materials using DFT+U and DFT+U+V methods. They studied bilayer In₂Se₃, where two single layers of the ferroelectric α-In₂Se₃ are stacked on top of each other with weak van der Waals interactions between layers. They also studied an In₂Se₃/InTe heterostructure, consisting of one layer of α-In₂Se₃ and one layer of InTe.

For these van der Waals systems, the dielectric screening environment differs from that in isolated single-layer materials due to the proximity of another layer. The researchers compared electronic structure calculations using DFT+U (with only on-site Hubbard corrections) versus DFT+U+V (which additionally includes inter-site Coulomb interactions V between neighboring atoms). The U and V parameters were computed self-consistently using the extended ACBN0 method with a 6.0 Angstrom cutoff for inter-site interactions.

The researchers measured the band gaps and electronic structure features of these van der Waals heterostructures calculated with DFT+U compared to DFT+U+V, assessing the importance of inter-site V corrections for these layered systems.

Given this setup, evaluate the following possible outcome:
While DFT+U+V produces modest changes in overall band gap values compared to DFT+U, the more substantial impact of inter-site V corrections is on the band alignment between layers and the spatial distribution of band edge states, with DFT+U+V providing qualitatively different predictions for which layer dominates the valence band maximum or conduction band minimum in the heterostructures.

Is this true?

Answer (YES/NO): NO